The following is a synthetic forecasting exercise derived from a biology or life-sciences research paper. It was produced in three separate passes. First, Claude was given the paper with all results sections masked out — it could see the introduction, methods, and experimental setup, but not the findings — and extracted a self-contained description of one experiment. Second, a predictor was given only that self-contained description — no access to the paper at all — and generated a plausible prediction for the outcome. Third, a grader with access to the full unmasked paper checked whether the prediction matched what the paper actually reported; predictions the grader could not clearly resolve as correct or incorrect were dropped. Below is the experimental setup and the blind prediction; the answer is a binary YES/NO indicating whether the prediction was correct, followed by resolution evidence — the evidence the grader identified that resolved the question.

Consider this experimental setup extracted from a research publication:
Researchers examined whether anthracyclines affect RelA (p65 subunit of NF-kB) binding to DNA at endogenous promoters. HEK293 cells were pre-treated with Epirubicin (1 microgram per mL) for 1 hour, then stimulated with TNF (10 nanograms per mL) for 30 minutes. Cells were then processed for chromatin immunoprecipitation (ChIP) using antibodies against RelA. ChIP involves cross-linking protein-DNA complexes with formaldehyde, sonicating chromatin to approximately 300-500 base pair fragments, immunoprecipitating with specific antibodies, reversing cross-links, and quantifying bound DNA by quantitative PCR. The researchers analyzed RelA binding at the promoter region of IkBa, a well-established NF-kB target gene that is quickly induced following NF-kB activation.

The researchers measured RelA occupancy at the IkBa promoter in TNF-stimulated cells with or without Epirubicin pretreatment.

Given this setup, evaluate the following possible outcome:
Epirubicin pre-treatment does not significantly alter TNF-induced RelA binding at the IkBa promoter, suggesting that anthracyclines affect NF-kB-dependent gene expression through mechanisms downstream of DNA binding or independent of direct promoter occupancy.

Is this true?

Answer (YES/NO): NO